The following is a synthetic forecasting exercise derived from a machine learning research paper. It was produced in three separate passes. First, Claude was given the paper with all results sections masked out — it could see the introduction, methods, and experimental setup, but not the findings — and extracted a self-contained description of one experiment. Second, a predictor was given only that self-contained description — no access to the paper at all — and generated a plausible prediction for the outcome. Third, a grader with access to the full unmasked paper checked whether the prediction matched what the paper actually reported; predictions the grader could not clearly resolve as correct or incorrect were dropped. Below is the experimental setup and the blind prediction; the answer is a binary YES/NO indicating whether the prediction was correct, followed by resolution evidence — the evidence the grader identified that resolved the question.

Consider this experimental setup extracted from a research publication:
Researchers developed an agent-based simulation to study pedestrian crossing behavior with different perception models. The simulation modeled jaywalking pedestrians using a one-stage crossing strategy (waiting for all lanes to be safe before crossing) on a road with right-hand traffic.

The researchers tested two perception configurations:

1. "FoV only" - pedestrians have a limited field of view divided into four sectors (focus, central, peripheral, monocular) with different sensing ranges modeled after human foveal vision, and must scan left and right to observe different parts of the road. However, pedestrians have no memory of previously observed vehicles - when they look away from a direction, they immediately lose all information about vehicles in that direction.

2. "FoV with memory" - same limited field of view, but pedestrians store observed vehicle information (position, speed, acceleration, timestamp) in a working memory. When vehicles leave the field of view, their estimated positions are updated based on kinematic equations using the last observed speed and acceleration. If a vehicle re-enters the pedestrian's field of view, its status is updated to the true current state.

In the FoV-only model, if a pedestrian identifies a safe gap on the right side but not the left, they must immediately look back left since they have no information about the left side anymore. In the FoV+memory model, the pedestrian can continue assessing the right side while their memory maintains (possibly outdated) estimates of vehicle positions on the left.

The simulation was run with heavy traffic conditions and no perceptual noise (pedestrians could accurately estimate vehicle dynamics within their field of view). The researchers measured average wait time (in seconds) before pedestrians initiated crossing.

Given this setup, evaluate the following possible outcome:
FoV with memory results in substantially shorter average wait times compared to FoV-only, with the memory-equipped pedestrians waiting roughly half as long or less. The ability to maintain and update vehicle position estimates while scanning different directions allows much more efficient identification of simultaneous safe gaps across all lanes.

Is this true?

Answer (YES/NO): NO